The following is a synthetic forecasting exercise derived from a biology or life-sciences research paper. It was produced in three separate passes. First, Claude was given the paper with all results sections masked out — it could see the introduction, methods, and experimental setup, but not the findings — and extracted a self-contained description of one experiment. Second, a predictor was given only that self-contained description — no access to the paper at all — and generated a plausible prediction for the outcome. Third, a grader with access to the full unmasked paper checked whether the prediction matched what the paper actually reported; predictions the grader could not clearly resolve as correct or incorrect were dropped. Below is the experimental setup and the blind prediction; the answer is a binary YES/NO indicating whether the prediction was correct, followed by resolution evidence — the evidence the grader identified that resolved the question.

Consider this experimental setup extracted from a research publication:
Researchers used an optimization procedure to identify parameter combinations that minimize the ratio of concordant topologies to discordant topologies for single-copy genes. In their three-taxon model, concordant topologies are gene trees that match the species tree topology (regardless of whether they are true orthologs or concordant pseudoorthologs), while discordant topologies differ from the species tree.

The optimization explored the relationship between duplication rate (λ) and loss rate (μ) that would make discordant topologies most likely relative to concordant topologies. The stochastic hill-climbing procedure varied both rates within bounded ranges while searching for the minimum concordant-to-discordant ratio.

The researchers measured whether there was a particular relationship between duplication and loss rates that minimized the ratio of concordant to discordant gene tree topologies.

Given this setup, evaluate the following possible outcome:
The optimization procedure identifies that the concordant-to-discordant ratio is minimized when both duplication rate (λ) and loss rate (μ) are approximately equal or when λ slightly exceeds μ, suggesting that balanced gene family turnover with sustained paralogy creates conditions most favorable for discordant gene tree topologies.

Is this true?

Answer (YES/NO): NO